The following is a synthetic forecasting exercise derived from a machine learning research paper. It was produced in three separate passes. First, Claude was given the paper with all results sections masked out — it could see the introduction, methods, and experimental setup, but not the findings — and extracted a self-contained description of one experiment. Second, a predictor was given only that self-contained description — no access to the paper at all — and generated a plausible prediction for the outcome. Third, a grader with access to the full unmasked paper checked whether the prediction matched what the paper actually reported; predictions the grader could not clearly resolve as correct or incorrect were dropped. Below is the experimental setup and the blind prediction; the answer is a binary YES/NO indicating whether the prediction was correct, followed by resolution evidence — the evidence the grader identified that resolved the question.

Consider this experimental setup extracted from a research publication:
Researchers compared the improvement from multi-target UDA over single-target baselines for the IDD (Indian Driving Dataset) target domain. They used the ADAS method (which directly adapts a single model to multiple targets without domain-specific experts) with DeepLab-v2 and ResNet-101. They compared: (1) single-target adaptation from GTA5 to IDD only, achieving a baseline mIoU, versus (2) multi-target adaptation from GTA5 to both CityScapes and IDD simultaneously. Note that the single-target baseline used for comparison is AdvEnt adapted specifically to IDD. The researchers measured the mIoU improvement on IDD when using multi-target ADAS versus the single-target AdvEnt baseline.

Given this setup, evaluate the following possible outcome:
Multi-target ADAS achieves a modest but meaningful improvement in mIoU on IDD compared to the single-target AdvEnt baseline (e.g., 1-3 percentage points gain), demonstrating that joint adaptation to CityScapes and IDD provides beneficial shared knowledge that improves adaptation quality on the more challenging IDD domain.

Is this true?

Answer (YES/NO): YES